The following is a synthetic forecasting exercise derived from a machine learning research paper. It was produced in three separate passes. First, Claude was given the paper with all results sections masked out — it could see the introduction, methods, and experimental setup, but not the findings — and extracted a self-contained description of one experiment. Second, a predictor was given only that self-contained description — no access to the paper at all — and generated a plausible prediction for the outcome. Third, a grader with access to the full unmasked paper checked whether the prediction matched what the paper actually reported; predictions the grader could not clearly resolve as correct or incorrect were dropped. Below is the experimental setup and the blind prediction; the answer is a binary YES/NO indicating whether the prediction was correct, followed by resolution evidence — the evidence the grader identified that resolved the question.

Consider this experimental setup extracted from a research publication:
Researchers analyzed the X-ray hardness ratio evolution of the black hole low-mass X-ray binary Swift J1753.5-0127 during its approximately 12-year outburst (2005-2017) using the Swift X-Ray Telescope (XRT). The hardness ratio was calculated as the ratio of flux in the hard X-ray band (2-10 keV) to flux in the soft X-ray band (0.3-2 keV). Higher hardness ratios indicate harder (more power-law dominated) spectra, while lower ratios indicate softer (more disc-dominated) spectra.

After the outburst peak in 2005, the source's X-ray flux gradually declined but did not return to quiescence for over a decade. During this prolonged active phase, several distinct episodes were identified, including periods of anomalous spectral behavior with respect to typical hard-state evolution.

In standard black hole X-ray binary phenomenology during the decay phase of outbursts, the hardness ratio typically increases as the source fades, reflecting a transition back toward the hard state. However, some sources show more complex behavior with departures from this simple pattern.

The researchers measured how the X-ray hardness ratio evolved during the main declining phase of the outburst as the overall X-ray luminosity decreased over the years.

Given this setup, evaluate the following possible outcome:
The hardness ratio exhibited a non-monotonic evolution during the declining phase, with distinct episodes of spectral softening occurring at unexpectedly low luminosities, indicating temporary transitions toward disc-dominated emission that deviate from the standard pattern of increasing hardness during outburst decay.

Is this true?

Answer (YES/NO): YES